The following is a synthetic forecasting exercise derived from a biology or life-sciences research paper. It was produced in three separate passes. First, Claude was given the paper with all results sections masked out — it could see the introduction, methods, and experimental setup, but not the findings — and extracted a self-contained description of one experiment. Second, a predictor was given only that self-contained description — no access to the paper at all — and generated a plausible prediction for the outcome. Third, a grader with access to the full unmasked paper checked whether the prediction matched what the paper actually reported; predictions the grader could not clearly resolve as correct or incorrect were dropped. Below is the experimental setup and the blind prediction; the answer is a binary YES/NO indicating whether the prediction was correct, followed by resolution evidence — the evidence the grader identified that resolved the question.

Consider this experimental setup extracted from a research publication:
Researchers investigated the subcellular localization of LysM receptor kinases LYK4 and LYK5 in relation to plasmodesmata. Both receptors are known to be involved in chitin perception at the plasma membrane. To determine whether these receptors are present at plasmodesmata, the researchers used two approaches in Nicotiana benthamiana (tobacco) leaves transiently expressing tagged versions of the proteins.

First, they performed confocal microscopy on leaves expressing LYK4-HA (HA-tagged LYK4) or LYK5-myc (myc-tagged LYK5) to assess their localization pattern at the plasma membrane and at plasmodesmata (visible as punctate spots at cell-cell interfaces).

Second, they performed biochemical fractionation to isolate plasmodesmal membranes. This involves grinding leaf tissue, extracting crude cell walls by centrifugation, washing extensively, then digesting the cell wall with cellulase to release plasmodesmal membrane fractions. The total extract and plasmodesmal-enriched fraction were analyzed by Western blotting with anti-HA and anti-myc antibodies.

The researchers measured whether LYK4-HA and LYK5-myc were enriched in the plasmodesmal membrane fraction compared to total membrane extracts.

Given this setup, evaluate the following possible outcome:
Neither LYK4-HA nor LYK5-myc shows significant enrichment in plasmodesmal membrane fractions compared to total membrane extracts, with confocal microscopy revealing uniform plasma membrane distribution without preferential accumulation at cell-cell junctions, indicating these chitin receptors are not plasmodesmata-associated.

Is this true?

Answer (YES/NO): NO